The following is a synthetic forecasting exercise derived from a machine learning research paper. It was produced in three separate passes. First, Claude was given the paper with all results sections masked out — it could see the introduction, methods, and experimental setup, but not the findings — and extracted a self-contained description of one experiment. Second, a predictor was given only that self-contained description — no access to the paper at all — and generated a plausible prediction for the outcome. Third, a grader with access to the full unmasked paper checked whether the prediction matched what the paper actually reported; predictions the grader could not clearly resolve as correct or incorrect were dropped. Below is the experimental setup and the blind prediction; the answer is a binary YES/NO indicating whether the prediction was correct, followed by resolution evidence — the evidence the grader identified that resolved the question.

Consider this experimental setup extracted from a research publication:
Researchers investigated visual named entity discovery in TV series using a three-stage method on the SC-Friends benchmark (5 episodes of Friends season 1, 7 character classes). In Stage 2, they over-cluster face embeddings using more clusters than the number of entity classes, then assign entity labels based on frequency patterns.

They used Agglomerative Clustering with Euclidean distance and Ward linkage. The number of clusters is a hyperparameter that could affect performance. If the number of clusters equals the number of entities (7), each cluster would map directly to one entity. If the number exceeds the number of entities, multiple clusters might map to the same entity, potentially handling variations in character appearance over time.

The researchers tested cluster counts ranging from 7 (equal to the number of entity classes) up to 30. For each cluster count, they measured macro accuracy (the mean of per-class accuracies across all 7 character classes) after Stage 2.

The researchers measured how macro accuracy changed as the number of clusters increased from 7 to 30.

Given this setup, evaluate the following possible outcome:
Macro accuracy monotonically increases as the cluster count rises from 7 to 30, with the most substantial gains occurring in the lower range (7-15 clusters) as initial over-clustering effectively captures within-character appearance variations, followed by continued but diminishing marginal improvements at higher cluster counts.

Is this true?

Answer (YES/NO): NO